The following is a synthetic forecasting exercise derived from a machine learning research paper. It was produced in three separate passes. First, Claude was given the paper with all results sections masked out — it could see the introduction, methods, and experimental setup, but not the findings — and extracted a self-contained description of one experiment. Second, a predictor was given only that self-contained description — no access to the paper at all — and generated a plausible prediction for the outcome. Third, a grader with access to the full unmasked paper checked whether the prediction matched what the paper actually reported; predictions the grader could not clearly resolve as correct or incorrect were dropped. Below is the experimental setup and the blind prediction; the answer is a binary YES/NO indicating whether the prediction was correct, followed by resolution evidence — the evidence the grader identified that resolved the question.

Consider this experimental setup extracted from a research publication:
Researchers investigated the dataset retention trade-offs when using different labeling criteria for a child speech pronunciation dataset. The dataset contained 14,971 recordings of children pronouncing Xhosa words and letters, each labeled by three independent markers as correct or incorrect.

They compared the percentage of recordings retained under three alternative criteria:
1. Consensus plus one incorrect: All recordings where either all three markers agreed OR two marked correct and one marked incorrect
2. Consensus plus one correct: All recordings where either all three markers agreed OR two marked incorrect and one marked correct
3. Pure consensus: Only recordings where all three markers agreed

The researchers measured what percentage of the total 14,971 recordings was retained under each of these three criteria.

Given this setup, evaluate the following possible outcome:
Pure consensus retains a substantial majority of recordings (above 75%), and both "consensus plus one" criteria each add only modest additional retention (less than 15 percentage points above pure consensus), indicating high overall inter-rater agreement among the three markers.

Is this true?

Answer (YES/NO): YES